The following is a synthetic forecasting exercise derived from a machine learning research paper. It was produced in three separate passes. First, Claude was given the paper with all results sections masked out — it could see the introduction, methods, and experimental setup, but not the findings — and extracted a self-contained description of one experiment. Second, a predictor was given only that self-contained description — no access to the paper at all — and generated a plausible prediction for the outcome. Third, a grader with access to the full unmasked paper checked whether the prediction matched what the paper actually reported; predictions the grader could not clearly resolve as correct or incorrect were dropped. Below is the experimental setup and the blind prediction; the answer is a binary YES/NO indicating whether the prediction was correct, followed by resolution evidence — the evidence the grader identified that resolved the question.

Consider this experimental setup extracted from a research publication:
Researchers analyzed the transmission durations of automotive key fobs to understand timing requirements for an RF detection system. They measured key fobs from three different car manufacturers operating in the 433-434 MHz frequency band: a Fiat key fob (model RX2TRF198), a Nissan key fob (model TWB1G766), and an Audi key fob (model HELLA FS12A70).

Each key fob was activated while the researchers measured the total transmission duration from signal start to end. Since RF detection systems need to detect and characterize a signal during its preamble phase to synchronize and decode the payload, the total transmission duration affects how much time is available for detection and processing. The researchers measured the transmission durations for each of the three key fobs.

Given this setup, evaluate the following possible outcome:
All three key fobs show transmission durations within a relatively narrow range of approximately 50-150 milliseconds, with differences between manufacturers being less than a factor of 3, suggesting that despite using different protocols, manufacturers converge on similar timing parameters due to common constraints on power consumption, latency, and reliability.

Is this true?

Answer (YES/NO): NO